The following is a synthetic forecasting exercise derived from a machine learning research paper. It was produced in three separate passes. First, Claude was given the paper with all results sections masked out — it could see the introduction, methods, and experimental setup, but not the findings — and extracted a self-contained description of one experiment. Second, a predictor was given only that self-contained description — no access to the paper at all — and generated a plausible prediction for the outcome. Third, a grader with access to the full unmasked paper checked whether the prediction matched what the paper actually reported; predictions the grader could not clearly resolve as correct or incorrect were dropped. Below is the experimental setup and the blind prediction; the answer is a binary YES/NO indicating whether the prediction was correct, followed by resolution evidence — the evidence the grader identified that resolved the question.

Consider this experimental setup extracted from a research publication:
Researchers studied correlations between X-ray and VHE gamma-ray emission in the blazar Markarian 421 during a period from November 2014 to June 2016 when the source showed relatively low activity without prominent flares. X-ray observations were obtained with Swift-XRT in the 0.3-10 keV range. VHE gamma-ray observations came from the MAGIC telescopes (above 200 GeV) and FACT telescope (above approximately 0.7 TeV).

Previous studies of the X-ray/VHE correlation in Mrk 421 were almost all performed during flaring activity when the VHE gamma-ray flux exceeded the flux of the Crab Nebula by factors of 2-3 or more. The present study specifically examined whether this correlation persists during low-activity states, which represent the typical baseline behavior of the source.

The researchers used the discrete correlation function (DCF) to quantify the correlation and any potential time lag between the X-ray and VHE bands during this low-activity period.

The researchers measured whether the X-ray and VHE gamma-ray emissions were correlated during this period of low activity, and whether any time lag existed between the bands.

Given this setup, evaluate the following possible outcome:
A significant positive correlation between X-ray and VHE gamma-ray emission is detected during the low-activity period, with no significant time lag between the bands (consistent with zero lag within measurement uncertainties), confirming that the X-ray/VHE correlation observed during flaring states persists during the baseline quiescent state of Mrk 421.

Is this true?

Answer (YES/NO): YES